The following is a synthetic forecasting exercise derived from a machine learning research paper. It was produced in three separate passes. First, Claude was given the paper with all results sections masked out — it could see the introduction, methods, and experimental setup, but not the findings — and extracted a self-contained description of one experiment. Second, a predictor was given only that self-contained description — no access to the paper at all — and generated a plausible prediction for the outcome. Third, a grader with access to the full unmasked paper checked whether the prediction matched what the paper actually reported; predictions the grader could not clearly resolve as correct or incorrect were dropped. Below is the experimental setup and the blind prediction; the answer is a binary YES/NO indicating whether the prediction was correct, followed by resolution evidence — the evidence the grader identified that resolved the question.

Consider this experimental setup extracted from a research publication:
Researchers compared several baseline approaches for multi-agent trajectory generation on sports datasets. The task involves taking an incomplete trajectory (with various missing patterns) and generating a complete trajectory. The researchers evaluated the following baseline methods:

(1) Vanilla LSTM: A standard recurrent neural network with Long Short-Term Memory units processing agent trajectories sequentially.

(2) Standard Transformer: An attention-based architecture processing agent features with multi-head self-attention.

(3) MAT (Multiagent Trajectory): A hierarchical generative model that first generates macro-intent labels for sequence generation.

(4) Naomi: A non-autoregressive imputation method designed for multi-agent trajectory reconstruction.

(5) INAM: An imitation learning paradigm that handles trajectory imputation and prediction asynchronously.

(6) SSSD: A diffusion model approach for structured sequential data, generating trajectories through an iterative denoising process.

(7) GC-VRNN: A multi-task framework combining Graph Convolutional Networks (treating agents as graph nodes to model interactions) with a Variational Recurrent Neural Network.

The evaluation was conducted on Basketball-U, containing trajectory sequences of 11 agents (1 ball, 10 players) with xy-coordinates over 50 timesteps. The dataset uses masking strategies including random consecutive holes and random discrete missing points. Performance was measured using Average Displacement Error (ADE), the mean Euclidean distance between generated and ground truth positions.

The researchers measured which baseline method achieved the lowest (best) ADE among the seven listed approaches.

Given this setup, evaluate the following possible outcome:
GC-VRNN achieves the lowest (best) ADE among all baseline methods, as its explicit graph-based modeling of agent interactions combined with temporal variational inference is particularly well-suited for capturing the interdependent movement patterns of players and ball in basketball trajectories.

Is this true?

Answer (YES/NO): YES